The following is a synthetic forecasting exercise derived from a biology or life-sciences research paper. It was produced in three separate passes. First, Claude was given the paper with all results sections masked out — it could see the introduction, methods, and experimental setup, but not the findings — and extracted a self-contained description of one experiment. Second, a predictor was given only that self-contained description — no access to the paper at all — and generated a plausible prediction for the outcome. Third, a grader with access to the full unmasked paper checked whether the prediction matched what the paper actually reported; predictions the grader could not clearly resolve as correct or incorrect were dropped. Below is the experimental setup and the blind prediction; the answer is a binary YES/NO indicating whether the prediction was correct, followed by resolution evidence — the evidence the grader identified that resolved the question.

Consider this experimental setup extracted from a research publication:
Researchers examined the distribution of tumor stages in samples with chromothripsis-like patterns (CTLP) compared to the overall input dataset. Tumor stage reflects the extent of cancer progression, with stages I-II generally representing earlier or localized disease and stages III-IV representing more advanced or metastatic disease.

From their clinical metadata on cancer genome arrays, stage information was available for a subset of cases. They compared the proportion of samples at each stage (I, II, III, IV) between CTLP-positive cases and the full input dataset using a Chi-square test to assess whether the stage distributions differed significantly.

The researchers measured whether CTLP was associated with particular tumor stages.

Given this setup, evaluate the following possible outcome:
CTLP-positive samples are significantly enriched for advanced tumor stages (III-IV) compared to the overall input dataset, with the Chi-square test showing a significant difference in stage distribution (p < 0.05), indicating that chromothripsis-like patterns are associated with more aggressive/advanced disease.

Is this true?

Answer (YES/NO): NO